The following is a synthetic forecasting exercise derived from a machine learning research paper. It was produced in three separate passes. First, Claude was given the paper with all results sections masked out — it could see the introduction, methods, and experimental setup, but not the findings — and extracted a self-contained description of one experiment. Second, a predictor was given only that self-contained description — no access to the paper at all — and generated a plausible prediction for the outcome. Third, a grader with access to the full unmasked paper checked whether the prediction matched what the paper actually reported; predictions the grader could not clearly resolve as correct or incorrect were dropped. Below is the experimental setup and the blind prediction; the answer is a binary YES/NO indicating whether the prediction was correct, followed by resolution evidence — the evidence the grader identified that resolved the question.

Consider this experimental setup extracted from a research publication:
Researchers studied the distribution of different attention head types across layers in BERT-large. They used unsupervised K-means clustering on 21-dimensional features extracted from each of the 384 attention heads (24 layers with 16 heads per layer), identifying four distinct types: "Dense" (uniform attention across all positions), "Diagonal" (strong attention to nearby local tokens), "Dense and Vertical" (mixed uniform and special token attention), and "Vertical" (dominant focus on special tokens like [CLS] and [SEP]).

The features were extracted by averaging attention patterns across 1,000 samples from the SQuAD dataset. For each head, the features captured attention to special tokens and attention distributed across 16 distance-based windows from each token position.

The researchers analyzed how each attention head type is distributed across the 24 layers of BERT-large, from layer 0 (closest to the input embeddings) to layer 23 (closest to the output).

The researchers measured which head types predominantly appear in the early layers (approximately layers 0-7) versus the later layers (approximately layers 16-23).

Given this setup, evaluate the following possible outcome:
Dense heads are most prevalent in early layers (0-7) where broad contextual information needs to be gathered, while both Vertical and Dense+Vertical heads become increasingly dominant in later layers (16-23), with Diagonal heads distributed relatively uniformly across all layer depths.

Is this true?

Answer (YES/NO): NO